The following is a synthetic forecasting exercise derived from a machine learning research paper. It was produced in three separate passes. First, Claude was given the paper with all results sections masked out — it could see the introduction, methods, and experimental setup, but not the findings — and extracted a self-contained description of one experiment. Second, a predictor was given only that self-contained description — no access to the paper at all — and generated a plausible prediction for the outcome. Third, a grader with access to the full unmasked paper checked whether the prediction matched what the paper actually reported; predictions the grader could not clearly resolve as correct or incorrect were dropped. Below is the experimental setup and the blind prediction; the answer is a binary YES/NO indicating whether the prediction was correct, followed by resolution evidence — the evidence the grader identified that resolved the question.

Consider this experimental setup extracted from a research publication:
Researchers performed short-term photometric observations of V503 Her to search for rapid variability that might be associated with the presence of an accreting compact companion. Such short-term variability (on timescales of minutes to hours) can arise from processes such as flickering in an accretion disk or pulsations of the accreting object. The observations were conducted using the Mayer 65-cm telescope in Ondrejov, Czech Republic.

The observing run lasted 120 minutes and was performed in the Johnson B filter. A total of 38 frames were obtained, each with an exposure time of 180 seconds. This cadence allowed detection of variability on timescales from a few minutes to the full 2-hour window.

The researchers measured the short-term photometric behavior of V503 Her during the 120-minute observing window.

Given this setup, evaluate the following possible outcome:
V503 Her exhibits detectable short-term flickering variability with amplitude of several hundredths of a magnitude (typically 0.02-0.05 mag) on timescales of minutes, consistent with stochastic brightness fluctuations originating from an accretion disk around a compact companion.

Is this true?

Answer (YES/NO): NO